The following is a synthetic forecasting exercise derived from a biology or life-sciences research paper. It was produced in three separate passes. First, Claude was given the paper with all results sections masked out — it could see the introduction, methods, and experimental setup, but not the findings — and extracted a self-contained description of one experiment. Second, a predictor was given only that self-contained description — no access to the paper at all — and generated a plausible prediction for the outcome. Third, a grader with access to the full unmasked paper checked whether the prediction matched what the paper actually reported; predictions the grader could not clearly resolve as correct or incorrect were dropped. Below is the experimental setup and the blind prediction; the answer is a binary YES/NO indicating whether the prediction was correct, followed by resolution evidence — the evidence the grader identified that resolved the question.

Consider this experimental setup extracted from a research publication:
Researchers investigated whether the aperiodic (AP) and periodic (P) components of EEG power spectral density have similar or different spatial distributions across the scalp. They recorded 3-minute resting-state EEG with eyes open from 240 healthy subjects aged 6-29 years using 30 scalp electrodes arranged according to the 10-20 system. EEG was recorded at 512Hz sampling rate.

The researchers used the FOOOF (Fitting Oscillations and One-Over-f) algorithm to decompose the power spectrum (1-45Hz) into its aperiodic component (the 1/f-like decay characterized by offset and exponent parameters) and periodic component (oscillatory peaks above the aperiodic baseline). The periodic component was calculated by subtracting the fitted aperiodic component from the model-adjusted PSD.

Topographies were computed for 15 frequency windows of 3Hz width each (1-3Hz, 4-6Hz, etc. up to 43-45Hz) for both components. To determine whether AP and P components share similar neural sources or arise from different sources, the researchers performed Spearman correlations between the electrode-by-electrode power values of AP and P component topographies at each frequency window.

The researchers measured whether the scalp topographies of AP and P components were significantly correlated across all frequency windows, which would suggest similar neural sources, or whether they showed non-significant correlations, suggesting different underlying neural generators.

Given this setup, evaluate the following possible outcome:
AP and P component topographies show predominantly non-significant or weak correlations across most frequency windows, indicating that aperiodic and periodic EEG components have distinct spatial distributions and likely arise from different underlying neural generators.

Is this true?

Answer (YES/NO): NO